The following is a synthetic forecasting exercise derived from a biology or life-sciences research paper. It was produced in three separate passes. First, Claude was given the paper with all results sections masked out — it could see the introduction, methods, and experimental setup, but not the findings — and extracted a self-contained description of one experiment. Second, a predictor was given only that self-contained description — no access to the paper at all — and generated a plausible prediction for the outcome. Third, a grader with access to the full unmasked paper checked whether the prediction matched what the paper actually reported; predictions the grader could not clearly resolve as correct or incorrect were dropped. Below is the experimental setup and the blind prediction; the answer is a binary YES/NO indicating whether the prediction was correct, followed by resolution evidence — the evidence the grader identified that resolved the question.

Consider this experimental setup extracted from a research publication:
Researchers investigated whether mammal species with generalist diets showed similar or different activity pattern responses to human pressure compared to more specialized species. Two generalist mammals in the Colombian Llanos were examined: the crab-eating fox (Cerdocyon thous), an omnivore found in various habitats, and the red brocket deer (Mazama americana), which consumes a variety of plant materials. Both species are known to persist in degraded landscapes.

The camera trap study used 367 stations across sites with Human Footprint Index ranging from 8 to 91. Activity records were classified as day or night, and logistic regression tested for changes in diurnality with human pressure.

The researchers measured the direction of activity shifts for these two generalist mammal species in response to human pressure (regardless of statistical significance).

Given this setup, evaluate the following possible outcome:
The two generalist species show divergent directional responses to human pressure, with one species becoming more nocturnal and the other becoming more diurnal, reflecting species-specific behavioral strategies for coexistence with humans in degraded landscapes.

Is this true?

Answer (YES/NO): NO